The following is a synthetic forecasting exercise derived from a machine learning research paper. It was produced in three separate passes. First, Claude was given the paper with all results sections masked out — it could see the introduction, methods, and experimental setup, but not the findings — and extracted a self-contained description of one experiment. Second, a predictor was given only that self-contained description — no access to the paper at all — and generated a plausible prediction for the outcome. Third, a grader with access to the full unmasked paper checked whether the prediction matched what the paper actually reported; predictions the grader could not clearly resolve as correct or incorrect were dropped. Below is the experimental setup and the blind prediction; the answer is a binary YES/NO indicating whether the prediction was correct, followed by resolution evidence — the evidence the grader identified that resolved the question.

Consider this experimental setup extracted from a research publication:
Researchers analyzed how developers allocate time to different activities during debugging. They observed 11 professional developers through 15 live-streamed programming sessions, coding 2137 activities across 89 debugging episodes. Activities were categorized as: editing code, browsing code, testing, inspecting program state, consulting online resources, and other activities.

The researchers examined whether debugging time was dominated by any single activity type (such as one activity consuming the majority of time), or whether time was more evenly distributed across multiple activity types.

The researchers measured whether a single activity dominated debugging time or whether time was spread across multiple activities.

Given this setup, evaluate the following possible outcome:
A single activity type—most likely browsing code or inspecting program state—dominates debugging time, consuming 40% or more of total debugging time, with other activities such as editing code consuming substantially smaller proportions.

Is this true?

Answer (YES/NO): NO